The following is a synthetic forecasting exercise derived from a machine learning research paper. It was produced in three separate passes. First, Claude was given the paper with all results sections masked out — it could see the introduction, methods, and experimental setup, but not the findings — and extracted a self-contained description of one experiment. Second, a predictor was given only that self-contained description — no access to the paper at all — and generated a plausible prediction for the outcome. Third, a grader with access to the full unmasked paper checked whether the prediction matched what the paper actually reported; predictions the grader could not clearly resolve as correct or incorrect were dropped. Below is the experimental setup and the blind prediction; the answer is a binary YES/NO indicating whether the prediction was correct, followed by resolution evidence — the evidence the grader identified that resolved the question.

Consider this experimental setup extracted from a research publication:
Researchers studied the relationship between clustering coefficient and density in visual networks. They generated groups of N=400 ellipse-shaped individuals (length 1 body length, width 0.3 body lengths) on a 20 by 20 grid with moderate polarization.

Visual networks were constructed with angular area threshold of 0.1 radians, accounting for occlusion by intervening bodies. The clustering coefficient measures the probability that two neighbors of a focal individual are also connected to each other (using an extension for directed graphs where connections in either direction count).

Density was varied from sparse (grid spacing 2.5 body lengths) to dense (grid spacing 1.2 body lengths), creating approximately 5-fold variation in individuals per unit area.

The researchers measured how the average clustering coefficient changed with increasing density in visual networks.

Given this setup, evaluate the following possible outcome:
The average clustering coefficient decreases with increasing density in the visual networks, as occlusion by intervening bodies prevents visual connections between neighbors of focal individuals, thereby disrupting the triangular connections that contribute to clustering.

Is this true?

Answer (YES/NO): NO